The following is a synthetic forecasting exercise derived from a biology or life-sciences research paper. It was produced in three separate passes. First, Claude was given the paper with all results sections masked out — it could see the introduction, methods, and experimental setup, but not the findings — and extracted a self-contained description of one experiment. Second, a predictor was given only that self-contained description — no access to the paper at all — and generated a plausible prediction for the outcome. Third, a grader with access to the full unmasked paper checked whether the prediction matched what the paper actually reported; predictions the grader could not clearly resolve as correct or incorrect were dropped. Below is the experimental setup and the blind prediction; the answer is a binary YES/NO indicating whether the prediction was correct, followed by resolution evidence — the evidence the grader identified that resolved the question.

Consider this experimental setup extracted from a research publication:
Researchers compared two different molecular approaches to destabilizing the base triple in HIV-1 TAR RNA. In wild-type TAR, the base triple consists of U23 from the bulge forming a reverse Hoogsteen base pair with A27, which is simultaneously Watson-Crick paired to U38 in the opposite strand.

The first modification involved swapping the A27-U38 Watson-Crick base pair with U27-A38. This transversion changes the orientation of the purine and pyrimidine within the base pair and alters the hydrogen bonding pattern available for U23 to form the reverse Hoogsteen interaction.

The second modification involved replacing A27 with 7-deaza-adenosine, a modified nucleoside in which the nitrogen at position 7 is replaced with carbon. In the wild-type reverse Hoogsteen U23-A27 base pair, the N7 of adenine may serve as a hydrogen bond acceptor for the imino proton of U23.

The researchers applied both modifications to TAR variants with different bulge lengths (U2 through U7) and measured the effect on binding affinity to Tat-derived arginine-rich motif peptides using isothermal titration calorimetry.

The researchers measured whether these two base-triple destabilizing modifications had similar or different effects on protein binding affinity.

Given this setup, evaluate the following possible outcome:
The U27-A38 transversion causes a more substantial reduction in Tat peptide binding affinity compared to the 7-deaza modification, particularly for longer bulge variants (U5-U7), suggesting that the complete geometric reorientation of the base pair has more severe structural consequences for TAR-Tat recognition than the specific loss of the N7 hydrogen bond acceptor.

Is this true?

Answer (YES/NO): NO